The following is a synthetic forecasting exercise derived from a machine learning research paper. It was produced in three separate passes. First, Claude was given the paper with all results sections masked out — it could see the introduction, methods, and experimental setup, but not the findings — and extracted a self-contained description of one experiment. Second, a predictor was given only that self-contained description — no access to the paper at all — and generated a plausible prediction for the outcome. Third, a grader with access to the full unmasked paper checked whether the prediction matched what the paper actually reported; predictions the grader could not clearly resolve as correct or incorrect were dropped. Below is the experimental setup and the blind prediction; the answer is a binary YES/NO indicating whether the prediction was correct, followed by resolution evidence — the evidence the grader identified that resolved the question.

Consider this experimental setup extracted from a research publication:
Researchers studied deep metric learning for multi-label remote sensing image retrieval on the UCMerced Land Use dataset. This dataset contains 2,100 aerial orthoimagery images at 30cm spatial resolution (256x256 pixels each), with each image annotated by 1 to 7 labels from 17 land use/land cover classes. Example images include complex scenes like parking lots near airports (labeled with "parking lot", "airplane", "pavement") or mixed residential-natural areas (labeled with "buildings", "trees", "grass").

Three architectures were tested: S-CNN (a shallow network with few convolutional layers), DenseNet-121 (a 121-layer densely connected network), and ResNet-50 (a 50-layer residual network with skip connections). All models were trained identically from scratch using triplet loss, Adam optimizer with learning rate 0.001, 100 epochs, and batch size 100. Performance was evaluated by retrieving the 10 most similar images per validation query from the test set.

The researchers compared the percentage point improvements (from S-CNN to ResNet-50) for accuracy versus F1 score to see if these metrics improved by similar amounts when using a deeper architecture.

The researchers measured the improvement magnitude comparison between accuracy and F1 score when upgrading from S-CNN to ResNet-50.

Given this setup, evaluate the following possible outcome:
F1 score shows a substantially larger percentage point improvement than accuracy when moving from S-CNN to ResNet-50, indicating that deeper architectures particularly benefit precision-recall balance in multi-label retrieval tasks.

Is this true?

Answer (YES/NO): NO